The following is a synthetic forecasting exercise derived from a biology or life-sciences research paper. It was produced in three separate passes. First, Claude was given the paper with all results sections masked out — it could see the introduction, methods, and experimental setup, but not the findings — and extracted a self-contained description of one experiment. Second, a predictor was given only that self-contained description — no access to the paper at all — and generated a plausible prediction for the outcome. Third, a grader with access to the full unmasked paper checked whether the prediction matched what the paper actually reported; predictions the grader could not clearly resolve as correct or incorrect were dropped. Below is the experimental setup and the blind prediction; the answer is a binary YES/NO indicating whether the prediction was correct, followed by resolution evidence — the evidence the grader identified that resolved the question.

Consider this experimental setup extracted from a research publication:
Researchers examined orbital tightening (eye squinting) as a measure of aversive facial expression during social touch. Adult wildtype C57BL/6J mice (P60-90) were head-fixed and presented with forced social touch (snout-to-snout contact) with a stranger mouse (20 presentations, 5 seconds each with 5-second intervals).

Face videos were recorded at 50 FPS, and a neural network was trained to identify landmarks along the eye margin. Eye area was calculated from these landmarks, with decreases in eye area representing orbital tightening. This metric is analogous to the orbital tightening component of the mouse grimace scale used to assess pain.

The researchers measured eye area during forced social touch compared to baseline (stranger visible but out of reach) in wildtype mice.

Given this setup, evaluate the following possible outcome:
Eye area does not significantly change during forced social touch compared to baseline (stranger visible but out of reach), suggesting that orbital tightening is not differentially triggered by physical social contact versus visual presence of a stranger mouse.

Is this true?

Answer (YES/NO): YES